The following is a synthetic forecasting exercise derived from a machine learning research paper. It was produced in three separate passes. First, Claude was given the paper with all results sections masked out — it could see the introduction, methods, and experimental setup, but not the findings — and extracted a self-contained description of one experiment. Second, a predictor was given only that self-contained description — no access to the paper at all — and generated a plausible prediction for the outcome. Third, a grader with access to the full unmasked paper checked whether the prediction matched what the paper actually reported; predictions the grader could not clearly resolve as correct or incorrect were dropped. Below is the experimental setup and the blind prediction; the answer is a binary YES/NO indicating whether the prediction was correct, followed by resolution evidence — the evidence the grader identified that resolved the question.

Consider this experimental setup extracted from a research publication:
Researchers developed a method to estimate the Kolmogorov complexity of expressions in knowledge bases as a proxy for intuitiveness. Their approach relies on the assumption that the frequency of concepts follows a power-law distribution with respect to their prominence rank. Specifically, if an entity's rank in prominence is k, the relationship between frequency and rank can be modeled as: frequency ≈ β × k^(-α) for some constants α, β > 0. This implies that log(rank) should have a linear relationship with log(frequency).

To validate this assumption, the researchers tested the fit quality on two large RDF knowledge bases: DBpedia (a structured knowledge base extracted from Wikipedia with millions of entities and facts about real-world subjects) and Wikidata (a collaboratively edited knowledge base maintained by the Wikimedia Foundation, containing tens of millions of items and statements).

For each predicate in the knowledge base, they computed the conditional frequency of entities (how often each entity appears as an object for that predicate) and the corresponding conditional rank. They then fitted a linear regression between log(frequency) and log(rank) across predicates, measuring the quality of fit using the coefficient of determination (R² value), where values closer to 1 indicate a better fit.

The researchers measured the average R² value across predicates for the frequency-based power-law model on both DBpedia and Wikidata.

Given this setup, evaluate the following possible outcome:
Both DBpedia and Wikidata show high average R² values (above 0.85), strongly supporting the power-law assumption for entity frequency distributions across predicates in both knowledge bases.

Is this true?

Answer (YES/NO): NO